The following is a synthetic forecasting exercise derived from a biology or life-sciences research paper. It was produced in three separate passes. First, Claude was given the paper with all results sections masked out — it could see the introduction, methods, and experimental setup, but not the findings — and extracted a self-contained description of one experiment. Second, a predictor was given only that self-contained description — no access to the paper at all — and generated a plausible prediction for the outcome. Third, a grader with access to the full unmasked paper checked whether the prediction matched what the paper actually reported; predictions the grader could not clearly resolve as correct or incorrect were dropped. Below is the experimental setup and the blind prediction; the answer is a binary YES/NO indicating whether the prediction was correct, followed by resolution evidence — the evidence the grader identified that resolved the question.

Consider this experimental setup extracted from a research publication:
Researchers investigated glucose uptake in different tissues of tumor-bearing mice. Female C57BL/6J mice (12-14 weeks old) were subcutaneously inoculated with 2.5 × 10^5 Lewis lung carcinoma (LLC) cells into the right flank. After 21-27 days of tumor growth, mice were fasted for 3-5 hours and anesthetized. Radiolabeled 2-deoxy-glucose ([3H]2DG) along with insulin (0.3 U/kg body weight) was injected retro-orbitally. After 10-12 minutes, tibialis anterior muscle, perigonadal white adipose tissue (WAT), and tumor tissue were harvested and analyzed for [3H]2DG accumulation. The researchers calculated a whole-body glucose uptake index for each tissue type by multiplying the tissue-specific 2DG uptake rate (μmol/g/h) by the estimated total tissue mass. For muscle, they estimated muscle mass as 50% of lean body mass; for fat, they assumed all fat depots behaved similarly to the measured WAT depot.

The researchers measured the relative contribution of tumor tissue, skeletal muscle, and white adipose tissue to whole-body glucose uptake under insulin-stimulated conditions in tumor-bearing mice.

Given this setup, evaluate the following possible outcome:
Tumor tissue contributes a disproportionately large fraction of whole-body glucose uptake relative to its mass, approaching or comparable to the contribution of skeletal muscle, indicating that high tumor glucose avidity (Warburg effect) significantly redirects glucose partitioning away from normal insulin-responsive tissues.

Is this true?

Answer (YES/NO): YES